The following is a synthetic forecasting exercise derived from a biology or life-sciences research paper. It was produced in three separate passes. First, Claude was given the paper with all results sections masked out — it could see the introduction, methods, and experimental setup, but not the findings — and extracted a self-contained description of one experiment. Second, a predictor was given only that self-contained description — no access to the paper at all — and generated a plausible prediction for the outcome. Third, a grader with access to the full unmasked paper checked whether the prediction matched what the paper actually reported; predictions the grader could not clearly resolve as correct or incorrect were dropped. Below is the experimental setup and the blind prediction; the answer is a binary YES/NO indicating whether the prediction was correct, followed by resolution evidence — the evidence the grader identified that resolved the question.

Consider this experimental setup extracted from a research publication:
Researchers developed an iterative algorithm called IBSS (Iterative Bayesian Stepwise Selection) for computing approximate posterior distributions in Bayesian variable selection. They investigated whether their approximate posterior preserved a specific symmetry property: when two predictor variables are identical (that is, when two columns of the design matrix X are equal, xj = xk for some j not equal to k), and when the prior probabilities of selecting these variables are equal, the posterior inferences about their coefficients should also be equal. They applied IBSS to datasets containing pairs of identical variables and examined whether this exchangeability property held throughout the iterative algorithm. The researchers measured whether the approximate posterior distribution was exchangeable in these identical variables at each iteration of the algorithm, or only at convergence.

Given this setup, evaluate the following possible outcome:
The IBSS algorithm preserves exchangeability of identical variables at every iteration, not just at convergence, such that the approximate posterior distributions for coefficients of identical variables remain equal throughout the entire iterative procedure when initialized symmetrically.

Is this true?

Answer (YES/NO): YES